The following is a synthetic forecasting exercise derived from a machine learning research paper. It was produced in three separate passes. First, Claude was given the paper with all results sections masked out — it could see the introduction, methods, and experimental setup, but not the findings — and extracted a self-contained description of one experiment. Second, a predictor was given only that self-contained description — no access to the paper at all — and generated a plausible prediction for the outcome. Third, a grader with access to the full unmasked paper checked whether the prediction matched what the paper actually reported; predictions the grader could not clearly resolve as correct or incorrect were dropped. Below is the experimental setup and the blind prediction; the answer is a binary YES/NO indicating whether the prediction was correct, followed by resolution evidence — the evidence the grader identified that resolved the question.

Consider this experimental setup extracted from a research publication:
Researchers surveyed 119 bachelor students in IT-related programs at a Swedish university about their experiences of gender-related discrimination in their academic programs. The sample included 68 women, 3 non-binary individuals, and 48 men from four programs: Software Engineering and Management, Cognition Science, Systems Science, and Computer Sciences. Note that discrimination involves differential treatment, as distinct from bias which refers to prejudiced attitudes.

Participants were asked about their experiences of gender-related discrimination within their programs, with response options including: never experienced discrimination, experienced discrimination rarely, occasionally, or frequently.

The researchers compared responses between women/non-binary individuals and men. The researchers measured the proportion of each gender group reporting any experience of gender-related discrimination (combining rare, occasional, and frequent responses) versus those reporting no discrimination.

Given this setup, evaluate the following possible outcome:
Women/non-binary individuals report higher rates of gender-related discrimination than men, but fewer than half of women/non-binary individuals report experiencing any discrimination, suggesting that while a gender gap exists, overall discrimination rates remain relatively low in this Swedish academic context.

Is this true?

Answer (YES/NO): YES